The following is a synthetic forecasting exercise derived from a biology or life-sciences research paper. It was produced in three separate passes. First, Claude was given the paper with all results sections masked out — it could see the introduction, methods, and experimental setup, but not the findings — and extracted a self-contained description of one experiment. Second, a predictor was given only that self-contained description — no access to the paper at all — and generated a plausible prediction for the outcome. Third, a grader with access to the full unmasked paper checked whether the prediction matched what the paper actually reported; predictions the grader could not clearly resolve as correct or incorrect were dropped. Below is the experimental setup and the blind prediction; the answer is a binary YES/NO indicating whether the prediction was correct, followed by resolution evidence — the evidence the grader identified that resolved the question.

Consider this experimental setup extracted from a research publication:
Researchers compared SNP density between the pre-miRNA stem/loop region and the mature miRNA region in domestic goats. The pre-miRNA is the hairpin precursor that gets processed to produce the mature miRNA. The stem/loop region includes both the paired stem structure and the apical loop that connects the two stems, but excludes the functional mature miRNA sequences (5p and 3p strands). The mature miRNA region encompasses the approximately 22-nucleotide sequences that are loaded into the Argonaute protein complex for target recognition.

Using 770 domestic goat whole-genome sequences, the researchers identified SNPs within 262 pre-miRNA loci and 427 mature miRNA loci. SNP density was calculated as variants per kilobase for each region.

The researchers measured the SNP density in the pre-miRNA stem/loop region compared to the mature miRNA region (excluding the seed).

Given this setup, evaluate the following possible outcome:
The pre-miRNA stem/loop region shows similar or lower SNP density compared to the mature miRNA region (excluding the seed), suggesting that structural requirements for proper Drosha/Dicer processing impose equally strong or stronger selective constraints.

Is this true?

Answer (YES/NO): NO